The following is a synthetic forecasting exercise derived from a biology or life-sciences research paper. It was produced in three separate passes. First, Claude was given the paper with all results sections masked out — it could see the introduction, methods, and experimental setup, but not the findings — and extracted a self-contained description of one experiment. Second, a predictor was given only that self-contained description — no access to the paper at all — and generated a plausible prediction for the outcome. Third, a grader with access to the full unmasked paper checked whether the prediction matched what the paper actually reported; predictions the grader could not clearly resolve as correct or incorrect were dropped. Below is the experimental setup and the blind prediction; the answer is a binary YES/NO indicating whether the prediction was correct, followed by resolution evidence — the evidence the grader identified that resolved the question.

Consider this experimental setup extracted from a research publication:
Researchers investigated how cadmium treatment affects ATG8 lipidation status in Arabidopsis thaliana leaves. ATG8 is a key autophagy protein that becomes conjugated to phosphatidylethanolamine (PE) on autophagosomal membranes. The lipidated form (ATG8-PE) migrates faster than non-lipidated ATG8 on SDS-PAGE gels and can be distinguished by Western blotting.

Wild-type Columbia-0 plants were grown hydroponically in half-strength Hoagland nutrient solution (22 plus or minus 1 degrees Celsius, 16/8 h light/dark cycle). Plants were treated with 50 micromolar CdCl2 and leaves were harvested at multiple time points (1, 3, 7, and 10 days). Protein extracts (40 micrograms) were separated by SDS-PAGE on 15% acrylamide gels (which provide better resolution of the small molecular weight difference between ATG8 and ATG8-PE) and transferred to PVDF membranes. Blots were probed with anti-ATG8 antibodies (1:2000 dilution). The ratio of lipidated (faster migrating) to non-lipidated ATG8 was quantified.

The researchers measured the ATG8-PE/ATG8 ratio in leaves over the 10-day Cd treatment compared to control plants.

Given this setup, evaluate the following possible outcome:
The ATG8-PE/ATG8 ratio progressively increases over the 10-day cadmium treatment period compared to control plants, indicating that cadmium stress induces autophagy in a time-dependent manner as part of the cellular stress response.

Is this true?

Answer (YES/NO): YES